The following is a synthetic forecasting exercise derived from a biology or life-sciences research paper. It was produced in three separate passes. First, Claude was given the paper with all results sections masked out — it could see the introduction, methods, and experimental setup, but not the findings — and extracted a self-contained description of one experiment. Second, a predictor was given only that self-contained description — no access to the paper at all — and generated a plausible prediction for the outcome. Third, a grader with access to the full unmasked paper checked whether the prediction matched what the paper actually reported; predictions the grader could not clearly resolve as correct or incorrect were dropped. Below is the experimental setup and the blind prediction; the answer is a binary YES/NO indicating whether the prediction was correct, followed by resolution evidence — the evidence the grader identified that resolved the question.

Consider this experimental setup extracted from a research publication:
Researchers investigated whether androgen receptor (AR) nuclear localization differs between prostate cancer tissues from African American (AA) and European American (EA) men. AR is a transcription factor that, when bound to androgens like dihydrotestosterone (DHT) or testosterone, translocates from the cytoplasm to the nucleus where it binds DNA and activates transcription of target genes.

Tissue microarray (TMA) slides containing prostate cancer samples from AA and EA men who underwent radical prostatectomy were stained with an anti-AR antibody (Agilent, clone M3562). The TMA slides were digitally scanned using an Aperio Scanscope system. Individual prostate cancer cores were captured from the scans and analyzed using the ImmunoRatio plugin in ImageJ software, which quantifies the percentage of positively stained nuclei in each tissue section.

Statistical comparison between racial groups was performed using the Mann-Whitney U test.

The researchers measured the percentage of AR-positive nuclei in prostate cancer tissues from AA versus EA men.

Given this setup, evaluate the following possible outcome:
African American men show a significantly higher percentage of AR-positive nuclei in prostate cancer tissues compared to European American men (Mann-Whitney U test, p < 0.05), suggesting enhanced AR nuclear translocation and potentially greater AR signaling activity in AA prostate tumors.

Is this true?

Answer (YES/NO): NO